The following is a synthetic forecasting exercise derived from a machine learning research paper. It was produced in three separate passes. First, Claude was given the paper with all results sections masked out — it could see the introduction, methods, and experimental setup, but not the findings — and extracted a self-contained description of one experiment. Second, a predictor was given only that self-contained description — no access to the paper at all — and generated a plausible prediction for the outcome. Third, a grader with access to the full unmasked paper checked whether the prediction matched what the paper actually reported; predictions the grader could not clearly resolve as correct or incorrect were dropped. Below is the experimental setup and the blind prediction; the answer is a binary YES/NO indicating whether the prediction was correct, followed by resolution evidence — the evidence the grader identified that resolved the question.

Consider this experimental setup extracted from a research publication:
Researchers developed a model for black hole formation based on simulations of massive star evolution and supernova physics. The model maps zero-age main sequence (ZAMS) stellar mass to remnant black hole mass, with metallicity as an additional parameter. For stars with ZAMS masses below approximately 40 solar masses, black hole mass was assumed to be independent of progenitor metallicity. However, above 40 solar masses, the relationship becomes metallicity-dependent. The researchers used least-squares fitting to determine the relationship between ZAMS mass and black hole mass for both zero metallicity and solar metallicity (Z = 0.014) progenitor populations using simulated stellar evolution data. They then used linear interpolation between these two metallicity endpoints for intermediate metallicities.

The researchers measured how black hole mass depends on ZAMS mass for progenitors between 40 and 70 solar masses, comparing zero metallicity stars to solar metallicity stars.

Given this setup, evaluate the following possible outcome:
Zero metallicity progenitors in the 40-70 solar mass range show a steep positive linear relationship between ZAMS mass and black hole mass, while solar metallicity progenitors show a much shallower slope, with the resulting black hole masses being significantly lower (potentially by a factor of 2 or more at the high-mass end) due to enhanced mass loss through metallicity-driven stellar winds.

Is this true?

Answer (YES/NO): NO